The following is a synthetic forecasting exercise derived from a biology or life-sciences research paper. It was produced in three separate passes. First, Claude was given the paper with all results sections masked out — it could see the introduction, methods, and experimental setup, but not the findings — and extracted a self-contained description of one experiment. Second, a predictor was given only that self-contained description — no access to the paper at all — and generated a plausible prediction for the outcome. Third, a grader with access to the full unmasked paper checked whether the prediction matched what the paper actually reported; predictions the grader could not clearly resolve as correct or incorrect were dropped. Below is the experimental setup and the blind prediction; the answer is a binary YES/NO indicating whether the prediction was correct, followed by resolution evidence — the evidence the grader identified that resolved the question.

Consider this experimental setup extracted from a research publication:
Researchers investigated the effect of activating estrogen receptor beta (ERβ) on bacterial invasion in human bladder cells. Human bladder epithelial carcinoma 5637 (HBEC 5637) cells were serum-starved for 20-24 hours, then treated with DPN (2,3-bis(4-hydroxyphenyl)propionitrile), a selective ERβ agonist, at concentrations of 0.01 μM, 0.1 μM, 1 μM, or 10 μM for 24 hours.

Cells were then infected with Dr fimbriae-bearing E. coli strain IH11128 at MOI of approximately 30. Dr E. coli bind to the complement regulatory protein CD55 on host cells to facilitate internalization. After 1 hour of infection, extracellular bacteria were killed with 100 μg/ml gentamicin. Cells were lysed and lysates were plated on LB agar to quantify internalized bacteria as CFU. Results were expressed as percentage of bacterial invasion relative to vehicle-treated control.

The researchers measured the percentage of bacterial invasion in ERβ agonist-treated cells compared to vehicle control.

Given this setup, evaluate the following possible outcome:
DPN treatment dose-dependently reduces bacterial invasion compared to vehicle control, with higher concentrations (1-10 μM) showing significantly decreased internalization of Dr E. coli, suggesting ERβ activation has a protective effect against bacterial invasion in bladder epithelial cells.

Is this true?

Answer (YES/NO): NO